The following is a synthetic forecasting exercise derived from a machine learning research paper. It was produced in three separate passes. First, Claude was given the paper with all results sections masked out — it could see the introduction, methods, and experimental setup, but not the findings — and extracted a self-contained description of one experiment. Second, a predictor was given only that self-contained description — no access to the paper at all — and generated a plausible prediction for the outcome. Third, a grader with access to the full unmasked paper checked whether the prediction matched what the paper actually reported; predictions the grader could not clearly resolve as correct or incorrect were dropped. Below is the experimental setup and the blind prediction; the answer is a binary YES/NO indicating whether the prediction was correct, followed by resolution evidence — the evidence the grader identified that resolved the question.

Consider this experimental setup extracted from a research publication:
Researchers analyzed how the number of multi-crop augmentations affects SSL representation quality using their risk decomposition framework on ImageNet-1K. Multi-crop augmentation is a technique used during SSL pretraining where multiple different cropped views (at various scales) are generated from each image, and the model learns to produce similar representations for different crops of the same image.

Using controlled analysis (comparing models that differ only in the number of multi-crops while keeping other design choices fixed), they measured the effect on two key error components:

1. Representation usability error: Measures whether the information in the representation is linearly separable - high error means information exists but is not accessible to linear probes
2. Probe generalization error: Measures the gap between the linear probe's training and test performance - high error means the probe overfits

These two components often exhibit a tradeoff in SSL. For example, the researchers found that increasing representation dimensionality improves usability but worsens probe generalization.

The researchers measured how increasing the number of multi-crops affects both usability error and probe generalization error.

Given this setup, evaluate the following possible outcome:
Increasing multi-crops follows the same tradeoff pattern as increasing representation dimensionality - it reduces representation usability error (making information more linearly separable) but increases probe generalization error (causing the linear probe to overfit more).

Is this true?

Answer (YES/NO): NO